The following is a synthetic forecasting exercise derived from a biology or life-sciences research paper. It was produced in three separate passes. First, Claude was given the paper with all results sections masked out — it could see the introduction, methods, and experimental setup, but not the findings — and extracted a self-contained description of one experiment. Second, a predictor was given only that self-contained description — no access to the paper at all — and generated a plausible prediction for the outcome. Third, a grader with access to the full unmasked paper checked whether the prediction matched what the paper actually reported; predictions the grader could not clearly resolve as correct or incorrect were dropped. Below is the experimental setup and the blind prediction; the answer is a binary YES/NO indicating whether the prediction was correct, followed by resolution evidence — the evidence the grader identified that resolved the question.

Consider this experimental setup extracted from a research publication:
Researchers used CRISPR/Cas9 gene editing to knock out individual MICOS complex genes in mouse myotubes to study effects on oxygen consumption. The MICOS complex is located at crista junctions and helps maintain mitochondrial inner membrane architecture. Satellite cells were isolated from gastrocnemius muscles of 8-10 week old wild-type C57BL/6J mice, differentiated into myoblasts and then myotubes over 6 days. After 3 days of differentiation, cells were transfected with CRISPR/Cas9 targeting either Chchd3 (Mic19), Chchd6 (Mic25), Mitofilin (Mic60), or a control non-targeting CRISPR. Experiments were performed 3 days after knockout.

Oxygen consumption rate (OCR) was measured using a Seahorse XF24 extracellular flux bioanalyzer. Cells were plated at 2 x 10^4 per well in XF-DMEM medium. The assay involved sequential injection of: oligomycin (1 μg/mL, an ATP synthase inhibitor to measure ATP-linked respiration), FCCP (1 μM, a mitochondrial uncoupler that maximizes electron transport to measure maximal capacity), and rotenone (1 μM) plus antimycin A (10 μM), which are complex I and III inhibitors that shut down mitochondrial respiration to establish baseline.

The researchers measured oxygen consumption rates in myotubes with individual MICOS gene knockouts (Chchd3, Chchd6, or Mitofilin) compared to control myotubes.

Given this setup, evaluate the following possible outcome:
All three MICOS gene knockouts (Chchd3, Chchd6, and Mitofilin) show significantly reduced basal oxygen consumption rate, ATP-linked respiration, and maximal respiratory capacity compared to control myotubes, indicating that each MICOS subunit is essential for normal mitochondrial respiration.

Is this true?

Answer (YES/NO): YES